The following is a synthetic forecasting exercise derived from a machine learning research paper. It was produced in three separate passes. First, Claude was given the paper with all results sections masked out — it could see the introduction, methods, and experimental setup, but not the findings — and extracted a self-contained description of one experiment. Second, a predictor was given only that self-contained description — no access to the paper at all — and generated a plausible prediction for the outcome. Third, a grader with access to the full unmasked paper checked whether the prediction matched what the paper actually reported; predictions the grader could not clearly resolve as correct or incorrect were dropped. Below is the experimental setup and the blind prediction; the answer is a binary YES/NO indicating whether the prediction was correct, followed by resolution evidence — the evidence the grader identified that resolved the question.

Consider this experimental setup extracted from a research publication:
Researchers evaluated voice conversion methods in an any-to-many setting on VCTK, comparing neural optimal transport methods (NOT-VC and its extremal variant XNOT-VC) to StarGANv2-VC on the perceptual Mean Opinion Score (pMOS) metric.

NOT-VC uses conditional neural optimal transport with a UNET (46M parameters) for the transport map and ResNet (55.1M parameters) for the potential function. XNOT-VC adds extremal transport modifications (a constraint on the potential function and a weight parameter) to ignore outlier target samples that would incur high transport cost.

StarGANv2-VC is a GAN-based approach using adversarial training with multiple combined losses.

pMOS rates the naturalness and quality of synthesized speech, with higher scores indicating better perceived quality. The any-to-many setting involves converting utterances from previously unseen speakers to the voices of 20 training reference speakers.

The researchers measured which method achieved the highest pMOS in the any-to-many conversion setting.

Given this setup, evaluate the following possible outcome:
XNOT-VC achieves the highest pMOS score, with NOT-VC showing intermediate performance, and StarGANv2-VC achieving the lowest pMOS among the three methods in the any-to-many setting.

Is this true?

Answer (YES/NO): NO